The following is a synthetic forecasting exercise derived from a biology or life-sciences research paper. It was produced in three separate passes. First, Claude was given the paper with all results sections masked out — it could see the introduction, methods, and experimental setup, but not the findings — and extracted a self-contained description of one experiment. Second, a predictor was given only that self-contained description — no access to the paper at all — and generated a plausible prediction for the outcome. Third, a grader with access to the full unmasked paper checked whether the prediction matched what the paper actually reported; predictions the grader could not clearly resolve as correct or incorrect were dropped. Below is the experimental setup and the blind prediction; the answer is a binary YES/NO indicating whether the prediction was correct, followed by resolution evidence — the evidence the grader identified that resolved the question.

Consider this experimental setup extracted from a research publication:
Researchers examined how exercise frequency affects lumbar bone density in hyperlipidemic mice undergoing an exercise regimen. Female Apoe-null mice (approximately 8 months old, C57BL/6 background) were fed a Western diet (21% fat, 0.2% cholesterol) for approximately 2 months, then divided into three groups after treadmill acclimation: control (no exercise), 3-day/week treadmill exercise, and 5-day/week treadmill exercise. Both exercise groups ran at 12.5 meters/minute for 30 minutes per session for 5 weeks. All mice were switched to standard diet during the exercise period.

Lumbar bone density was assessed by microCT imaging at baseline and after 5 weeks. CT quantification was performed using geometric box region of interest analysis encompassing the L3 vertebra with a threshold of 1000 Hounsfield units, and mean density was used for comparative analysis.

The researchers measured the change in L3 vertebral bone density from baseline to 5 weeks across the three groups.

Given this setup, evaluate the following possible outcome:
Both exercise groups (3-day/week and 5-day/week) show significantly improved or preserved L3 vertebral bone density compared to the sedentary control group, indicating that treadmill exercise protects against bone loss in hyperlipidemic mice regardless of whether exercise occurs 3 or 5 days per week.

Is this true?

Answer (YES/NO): NO